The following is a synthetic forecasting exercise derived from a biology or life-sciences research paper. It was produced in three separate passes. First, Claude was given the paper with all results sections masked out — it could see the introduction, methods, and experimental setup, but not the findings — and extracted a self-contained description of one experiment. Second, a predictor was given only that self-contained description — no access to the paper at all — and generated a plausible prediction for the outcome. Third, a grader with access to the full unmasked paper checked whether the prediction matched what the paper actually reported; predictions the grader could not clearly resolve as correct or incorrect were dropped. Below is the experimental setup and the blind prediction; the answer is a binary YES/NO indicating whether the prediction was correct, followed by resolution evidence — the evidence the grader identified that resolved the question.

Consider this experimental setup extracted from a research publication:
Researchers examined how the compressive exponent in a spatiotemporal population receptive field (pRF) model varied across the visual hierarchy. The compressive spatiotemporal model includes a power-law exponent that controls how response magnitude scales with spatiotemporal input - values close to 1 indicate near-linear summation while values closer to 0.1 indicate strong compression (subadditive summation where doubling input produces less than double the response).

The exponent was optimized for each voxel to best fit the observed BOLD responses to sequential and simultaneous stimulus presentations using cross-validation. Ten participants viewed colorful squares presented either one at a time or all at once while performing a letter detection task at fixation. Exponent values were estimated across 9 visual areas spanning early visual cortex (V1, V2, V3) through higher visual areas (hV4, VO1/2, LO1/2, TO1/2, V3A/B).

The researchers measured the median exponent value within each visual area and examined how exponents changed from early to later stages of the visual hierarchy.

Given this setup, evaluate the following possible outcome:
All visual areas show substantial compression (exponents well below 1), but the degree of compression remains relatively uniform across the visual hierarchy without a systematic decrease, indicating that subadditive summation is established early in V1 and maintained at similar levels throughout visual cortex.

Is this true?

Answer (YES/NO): NO